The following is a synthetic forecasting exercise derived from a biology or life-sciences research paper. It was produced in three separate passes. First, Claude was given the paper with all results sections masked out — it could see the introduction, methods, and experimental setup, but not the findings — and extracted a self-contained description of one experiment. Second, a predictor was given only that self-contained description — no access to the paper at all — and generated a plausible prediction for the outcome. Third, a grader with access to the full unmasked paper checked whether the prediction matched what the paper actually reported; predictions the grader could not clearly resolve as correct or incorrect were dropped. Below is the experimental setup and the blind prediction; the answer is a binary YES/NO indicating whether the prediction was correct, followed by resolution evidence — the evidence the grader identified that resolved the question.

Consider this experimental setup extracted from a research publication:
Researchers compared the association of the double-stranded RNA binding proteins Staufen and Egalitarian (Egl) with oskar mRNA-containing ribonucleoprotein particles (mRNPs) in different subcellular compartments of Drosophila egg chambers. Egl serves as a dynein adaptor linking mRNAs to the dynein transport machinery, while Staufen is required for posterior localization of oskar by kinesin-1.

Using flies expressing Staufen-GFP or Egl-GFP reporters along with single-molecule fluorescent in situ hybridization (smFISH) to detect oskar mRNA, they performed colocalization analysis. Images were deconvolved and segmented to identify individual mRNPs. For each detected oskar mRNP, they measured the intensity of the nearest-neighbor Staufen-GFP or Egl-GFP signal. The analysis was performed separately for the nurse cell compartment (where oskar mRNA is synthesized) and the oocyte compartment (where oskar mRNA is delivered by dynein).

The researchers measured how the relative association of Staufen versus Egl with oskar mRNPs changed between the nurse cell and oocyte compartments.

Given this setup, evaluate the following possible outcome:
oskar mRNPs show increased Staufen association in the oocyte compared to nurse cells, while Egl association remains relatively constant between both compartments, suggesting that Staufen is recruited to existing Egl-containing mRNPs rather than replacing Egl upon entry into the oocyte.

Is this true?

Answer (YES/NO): NO